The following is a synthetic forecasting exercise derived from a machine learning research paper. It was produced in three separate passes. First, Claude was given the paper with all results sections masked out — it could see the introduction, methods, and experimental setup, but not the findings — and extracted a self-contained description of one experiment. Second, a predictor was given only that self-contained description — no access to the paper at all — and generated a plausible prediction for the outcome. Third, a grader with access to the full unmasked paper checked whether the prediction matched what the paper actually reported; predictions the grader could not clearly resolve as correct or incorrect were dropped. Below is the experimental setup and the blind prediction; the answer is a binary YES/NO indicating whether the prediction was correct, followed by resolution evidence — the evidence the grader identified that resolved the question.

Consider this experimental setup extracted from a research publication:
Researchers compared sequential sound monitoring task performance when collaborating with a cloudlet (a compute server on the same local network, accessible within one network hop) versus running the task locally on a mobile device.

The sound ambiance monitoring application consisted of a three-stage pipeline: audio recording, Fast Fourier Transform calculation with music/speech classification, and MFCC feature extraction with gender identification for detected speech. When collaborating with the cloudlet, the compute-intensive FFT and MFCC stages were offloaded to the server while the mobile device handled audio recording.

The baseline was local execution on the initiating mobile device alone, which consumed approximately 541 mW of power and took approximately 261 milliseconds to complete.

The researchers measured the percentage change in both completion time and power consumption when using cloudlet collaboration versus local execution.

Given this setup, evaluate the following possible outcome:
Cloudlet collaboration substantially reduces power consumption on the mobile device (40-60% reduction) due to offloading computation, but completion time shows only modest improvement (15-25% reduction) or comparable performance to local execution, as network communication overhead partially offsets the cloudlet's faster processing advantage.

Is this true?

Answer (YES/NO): NO